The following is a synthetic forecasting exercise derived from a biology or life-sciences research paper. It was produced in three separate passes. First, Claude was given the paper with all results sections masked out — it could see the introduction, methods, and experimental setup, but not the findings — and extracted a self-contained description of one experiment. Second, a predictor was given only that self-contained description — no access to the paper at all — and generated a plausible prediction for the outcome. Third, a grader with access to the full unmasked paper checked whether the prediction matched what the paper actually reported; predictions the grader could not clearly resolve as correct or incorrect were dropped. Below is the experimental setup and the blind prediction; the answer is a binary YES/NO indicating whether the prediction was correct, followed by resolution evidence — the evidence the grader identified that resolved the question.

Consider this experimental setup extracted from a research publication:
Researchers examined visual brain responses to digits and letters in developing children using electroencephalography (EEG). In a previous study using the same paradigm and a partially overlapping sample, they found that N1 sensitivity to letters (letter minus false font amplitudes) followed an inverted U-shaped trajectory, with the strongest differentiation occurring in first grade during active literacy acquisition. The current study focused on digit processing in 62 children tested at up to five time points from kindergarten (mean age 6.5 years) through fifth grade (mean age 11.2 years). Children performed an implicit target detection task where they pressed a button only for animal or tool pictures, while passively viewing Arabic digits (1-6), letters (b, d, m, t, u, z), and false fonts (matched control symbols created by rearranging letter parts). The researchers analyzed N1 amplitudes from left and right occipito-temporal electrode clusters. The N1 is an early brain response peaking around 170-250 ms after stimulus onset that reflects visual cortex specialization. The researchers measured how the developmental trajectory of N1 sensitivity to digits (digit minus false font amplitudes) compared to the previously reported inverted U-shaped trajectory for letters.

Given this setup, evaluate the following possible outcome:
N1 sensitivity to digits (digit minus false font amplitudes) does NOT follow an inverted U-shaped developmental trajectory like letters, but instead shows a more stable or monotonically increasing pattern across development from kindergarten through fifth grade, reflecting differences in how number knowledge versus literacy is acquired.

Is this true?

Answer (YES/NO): YES